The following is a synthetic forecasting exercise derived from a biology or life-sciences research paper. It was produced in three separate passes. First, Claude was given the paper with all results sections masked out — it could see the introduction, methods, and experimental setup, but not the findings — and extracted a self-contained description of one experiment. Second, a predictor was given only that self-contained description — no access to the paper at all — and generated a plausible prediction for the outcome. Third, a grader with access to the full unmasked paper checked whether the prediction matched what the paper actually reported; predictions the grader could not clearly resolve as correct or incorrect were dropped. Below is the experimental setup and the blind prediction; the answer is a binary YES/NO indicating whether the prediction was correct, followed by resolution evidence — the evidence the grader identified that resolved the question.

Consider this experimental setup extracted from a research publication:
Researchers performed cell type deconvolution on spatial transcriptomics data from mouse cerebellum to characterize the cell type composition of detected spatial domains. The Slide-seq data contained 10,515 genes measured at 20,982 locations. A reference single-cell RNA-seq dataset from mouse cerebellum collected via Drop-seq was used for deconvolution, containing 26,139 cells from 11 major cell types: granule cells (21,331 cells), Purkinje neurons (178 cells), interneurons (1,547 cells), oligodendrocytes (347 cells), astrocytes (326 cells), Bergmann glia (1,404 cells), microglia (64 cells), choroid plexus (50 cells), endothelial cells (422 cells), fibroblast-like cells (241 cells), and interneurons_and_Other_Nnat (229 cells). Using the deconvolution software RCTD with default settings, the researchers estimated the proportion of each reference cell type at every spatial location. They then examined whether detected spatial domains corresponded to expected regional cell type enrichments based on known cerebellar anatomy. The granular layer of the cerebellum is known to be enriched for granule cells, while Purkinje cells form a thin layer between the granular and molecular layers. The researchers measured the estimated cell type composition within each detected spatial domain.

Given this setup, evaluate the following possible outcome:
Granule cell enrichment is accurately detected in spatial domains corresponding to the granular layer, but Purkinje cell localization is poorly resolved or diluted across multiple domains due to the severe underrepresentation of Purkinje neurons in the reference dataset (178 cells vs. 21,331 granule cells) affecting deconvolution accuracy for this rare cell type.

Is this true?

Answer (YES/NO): NO